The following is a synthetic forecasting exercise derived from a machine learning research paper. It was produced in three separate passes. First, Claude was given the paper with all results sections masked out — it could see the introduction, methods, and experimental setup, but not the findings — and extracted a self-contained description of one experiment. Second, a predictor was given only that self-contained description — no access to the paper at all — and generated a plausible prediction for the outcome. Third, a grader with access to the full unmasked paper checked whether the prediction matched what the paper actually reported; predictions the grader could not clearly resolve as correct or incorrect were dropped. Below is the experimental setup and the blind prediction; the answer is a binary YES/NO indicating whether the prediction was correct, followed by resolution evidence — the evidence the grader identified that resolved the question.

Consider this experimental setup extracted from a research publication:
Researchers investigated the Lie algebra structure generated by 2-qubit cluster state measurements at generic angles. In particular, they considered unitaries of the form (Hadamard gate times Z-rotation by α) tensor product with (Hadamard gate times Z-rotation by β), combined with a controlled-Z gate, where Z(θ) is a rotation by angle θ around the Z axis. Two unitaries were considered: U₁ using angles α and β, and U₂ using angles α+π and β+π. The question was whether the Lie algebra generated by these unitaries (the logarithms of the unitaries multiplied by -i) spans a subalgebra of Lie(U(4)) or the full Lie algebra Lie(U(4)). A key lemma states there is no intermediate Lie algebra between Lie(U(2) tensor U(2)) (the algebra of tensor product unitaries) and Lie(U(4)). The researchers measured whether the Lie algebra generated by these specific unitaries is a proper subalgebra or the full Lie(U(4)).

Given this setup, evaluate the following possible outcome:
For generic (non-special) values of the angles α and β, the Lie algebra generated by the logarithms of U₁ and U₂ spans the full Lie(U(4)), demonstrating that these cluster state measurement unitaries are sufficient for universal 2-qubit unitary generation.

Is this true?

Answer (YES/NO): YES